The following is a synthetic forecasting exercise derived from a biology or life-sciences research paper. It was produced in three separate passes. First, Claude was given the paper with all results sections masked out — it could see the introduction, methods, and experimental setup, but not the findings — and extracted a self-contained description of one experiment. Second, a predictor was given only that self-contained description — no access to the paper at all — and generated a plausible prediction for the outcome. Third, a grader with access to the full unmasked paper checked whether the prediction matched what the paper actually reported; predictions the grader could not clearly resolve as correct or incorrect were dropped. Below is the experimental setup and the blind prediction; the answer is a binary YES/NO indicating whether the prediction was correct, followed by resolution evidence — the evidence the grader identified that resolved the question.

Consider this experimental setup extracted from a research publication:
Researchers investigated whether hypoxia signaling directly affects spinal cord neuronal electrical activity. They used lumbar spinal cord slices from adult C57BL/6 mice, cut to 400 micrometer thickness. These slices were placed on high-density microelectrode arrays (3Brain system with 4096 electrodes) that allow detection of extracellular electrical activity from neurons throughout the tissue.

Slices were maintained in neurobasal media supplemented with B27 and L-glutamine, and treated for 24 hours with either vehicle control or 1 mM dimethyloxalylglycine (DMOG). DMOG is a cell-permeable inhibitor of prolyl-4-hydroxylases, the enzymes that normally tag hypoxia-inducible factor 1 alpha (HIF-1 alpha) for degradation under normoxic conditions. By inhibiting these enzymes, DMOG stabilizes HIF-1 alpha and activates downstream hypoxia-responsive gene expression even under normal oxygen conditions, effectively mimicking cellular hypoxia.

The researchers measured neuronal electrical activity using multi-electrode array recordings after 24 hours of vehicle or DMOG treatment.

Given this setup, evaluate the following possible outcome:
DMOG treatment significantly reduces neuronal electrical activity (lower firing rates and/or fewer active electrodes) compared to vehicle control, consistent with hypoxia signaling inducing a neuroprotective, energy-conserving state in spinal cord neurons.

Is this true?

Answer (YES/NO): NO